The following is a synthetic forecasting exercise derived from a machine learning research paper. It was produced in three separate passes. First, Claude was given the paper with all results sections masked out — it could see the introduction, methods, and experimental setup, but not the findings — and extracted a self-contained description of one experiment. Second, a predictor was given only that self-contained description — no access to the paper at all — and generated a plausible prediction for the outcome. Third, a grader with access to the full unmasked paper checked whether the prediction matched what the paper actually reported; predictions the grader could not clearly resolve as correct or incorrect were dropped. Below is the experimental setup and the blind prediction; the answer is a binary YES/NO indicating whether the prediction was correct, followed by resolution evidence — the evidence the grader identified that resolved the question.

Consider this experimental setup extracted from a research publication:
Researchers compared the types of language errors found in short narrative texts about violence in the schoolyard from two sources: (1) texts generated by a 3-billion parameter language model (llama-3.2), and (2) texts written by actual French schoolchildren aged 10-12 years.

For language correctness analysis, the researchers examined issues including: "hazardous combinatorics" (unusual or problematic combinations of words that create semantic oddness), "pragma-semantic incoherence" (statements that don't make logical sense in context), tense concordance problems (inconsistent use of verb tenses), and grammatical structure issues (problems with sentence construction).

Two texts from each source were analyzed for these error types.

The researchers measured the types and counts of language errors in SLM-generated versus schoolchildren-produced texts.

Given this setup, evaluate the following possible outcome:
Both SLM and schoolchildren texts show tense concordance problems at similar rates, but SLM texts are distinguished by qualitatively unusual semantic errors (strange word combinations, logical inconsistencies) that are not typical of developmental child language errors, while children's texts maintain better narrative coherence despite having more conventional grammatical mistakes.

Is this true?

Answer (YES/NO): NO